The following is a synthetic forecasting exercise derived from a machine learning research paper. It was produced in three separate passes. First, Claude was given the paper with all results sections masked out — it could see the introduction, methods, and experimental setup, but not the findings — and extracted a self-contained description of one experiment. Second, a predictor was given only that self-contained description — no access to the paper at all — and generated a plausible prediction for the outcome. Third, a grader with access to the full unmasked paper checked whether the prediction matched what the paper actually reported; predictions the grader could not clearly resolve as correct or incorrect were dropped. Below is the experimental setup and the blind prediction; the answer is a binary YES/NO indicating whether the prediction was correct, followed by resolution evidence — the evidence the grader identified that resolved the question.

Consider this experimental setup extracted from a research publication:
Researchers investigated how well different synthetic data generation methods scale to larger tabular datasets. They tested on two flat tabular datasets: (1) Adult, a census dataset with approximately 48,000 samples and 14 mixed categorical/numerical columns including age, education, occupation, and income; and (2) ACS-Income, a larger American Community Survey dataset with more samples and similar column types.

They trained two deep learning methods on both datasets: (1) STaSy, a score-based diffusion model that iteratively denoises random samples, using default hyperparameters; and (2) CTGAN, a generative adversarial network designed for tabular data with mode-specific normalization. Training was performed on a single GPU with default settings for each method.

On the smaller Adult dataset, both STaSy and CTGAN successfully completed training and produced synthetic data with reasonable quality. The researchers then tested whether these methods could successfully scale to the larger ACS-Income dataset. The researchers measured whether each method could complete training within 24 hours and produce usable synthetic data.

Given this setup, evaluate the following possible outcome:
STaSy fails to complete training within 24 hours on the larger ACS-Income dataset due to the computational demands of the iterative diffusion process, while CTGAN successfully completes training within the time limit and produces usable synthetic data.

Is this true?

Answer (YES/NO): NO